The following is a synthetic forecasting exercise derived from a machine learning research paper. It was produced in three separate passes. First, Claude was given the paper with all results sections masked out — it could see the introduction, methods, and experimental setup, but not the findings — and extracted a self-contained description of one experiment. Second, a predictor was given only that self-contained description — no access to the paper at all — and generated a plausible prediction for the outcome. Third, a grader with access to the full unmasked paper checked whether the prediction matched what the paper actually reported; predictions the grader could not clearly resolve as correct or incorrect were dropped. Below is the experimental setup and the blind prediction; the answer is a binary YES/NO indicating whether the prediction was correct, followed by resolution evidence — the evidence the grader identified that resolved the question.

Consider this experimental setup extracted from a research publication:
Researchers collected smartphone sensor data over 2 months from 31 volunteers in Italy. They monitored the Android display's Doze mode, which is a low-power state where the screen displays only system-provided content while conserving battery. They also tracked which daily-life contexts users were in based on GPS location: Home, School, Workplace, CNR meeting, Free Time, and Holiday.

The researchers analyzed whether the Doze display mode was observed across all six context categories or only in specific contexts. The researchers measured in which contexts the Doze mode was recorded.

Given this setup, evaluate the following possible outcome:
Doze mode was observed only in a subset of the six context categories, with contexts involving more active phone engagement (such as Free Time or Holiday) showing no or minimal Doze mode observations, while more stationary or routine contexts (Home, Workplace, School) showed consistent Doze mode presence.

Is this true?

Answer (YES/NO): NO